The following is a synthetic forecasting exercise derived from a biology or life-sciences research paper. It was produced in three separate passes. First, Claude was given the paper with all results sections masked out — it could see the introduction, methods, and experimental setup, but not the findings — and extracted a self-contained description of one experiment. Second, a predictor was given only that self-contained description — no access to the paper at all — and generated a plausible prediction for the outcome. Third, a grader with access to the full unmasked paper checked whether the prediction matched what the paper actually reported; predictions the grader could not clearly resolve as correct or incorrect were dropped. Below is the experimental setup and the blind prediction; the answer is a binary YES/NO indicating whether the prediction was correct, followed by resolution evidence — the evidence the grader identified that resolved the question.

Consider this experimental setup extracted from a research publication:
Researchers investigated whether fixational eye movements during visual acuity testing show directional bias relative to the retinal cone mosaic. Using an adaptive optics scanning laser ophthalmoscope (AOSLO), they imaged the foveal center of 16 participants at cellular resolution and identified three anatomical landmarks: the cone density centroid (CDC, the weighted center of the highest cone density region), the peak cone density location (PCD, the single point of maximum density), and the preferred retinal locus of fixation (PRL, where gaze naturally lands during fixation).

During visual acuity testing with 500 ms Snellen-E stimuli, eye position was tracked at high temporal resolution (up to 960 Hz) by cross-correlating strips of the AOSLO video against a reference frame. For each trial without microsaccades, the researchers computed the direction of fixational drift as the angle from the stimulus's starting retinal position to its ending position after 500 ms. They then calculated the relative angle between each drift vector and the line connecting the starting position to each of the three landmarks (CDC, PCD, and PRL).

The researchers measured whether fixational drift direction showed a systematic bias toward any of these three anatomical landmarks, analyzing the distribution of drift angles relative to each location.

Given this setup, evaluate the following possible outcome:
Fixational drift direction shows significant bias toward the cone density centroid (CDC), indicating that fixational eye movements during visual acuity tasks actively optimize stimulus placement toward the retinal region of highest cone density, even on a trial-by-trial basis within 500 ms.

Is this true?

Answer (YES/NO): YES